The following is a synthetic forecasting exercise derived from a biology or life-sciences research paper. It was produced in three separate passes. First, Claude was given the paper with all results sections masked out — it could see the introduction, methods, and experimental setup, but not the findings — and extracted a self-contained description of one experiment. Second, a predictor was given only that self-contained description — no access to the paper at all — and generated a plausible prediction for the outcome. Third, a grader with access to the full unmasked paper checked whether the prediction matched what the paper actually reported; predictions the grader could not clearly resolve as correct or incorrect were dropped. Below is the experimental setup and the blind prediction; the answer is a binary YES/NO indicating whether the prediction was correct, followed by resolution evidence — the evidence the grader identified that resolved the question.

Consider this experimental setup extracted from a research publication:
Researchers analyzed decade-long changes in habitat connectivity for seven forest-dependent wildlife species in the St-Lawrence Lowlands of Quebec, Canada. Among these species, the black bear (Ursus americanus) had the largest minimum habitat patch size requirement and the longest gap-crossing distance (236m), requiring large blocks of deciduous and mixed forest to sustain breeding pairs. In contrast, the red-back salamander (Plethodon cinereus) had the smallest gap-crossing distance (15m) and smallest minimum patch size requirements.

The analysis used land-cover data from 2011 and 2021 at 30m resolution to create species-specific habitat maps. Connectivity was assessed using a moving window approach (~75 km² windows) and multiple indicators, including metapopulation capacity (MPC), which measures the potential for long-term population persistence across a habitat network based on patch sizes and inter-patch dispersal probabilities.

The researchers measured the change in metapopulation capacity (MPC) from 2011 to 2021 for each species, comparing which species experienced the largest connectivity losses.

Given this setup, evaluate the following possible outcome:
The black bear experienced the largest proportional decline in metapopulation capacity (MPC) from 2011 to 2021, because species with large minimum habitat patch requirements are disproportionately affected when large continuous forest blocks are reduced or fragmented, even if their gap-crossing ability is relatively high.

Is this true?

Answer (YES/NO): YES